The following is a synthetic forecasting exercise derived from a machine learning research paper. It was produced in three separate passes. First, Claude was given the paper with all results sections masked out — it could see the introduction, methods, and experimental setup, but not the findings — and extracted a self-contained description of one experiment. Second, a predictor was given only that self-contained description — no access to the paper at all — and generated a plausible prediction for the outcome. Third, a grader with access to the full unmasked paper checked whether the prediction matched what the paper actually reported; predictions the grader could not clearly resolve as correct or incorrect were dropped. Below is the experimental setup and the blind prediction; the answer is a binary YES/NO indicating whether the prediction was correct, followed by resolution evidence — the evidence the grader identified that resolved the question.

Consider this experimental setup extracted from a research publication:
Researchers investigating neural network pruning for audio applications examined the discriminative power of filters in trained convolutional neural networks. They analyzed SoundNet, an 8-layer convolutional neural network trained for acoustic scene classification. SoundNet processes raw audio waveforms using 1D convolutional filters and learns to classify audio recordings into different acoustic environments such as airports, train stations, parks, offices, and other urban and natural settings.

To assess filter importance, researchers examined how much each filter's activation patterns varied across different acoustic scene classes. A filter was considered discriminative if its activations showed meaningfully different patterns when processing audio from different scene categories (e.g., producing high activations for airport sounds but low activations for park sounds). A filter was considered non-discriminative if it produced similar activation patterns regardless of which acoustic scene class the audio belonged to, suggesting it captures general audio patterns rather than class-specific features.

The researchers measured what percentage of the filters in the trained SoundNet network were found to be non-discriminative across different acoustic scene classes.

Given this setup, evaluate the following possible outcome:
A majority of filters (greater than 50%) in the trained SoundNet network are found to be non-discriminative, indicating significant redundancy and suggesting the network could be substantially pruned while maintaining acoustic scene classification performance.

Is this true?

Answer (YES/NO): YES